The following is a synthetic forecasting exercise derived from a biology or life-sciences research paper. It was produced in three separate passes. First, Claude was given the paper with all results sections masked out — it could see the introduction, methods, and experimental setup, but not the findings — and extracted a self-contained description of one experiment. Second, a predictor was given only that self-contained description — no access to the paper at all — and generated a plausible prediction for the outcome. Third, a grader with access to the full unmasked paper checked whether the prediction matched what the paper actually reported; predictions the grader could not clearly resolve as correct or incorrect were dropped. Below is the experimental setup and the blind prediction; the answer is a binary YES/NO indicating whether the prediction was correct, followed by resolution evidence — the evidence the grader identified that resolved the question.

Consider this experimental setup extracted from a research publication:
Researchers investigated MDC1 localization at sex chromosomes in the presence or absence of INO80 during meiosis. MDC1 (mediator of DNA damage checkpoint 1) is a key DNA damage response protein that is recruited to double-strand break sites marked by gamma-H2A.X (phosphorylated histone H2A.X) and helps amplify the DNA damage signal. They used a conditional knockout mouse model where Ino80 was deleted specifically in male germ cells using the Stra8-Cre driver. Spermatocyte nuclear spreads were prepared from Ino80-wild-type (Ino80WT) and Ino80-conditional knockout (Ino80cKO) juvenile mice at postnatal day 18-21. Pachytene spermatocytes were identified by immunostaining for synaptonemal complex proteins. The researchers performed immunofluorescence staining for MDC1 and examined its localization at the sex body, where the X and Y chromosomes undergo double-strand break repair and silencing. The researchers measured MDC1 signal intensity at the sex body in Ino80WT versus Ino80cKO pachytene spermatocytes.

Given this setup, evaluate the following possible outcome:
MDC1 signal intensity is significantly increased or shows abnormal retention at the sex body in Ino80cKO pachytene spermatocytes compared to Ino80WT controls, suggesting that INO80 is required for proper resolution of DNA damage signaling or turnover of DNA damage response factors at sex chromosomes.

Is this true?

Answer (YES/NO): NO